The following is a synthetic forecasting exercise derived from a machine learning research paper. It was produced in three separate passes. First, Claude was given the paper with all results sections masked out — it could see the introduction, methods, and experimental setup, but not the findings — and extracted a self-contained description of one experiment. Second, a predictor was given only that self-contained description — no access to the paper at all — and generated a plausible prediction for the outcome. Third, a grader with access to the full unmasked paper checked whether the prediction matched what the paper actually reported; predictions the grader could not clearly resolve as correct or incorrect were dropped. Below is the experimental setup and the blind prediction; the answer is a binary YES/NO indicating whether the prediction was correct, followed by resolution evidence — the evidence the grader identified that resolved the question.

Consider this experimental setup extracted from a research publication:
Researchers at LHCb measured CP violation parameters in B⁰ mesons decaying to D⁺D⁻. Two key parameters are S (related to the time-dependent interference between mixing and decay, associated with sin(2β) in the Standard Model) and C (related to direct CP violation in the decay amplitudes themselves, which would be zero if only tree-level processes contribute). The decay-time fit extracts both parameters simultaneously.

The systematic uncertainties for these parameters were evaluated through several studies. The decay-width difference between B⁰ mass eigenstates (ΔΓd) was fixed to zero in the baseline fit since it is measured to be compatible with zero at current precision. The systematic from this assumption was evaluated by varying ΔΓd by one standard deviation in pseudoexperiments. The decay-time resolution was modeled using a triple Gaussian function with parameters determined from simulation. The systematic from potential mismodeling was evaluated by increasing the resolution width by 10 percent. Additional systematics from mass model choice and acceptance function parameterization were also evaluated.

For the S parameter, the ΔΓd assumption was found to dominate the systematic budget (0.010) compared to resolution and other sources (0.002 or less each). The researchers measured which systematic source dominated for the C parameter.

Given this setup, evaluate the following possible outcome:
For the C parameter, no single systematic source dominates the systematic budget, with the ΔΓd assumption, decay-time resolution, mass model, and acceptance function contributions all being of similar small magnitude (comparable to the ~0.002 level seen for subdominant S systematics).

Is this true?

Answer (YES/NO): NO